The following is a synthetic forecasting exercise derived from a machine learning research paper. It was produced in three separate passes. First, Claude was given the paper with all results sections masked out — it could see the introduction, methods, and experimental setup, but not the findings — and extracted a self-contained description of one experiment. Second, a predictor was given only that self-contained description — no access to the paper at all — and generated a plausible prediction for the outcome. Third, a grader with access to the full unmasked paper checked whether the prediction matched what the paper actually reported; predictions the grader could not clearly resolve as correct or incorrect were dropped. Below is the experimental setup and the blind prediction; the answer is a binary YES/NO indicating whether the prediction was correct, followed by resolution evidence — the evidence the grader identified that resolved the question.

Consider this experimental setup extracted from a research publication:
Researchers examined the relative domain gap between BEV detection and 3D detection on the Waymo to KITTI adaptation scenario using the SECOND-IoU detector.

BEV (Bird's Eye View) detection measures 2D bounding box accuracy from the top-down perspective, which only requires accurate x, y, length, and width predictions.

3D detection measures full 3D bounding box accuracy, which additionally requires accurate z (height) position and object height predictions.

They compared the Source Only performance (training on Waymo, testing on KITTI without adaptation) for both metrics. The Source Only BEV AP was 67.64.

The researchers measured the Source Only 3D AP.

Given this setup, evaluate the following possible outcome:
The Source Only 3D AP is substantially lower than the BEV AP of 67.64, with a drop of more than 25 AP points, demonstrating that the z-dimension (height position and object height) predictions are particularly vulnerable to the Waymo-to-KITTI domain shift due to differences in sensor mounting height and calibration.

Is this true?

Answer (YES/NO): YES